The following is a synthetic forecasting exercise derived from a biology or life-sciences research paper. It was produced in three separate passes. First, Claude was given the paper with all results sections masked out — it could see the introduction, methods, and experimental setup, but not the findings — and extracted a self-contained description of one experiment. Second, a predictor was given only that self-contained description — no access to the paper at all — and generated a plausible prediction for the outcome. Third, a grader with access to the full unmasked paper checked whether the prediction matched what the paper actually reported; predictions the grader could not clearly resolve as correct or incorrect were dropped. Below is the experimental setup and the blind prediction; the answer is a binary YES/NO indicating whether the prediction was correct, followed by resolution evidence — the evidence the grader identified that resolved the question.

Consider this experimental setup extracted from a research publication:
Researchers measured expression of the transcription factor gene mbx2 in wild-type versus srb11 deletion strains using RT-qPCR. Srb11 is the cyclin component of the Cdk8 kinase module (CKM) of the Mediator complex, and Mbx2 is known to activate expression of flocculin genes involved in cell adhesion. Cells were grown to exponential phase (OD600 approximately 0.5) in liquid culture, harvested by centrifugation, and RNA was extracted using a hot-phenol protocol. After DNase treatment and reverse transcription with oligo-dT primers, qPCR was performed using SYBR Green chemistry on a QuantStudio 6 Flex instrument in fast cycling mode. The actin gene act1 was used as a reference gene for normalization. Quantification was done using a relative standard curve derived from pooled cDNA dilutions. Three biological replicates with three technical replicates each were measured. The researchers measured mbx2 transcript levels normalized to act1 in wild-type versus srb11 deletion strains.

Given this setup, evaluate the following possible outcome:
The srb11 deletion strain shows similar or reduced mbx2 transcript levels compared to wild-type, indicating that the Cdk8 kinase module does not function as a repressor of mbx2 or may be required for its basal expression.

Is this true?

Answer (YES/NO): NO